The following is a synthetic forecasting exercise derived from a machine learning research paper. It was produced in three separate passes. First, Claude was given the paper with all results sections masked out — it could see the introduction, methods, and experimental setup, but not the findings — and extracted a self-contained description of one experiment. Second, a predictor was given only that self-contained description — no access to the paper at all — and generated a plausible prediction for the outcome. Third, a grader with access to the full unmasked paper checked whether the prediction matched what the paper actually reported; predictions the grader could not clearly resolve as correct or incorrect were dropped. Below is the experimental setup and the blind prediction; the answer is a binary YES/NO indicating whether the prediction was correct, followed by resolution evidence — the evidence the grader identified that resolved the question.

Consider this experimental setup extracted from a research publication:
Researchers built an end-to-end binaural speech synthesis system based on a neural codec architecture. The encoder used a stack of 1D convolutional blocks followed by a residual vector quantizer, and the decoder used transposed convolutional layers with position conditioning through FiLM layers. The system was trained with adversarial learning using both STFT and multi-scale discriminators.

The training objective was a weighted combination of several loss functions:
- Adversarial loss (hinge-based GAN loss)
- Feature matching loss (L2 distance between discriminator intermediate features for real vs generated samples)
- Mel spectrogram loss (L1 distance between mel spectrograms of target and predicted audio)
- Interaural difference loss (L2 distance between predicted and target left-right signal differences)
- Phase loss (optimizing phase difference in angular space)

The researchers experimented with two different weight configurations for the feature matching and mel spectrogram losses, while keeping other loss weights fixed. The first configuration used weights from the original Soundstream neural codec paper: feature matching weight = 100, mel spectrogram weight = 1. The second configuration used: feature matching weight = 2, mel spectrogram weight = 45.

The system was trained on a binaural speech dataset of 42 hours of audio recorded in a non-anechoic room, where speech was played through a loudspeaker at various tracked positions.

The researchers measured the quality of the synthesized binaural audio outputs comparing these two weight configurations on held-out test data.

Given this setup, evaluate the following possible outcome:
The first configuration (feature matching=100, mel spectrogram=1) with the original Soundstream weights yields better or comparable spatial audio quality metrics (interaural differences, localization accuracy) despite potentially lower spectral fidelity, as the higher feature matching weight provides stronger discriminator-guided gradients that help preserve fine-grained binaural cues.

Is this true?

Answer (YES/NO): NO